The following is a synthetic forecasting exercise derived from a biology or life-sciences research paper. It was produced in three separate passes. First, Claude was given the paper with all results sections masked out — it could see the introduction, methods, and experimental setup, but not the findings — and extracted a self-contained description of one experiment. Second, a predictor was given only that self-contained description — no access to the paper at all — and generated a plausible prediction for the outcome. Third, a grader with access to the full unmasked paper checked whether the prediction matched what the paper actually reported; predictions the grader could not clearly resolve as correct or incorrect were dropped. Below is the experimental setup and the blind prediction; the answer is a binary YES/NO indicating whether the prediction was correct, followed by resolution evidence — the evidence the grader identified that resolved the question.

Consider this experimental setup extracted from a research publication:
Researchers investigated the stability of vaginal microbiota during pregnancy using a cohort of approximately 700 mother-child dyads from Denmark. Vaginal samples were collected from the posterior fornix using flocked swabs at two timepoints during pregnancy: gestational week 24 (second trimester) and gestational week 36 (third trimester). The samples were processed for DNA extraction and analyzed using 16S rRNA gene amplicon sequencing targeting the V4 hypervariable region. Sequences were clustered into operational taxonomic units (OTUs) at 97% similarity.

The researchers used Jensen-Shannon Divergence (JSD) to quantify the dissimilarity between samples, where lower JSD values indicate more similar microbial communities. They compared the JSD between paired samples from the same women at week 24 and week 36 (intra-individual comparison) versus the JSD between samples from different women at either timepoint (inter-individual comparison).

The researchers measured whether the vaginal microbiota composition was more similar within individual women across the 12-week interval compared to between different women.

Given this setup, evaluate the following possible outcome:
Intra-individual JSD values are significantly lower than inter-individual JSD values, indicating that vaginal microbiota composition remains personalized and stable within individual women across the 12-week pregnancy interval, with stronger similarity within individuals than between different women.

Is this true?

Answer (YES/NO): YES